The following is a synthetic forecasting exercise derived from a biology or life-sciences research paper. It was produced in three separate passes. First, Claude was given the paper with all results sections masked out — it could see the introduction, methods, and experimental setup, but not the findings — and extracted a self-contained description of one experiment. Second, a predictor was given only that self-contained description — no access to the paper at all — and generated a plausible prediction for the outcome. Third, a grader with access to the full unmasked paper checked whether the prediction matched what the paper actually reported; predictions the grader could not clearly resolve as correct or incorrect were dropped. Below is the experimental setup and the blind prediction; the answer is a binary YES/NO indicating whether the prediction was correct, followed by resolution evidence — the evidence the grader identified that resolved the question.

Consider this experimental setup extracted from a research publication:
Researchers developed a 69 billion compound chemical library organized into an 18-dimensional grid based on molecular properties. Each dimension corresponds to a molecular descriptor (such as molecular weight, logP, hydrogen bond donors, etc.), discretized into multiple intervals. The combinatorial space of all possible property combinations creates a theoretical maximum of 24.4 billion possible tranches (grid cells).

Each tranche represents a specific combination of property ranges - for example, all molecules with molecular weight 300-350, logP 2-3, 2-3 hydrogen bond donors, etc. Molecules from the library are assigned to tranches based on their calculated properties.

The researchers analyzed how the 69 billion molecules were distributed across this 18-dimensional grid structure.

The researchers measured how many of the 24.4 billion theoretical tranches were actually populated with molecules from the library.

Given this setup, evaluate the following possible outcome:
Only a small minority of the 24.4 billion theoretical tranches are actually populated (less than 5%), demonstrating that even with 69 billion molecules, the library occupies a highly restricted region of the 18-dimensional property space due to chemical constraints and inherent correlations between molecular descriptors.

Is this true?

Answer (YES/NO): YES